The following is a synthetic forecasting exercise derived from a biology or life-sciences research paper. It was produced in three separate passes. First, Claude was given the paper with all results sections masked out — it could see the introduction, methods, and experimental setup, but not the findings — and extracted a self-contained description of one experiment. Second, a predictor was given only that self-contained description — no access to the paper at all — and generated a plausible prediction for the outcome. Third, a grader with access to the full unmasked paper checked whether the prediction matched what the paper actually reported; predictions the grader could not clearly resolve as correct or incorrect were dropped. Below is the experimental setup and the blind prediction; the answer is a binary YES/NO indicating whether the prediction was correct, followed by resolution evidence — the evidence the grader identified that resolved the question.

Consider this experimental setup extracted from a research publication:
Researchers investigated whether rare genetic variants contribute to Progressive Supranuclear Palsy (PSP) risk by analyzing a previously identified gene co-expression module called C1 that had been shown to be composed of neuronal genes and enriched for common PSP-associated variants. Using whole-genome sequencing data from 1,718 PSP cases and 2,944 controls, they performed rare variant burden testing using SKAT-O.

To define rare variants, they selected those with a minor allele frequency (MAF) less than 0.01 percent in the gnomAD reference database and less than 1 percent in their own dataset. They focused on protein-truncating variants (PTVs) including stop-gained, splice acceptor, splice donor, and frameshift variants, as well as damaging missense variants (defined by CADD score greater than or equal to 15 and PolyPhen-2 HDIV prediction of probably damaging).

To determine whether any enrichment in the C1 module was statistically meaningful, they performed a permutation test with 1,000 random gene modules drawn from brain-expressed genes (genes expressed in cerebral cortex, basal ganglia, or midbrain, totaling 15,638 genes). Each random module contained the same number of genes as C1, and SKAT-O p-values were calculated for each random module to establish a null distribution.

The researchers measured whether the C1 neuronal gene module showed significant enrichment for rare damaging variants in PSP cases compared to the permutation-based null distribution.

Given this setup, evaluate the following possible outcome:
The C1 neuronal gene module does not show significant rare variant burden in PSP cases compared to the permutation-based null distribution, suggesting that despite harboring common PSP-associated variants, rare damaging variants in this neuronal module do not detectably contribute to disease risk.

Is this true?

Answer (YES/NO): NO